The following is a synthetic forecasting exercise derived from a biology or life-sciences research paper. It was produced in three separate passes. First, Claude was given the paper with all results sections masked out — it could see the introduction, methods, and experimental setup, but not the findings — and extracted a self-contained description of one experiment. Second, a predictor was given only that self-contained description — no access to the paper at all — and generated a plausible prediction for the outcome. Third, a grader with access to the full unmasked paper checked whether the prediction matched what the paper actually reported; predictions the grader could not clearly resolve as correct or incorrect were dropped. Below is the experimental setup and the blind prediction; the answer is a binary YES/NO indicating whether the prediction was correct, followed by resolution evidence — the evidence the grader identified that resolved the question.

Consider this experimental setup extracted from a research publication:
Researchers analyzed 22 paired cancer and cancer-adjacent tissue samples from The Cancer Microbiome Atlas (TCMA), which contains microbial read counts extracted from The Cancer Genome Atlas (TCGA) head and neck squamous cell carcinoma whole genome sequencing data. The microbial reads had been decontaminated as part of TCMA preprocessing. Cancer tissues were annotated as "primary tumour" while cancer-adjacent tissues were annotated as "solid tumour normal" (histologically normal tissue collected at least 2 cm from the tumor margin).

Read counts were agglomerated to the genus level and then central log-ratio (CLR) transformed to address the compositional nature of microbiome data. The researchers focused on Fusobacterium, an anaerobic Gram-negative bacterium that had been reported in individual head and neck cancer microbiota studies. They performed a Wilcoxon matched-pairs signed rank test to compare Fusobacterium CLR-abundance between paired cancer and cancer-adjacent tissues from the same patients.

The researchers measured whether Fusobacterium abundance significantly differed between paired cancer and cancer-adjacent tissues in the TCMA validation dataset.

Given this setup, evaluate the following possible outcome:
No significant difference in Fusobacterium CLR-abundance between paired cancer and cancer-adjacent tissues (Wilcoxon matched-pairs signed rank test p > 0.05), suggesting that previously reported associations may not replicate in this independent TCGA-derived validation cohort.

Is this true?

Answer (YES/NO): NO